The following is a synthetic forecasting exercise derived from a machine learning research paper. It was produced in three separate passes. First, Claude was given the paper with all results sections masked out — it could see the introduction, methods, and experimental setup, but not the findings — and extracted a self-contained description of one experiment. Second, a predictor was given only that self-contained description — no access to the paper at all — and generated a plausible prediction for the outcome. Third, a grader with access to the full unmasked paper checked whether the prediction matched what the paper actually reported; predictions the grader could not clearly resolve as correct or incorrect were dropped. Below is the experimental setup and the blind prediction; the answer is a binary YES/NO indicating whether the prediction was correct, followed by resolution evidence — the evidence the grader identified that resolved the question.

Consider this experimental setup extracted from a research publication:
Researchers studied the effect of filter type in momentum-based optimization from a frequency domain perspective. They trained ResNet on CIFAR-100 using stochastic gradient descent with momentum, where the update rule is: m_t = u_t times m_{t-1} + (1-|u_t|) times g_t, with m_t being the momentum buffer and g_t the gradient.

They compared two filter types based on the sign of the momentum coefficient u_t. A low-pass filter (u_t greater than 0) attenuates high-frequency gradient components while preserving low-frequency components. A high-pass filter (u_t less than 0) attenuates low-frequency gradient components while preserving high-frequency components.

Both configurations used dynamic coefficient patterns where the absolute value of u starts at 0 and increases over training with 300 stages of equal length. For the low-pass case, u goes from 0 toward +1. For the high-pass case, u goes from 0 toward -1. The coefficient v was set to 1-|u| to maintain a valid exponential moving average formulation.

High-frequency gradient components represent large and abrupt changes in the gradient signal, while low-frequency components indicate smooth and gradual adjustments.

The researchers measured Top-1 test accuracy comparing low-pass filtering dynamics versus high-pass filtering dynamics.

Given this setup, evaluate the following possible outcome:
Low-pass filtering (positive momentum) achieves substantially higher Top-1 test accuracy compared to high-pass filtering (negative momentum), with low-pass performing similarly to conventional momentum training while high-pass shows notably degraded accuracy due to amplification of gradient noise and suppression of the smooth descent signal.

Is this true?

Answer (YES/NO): NO